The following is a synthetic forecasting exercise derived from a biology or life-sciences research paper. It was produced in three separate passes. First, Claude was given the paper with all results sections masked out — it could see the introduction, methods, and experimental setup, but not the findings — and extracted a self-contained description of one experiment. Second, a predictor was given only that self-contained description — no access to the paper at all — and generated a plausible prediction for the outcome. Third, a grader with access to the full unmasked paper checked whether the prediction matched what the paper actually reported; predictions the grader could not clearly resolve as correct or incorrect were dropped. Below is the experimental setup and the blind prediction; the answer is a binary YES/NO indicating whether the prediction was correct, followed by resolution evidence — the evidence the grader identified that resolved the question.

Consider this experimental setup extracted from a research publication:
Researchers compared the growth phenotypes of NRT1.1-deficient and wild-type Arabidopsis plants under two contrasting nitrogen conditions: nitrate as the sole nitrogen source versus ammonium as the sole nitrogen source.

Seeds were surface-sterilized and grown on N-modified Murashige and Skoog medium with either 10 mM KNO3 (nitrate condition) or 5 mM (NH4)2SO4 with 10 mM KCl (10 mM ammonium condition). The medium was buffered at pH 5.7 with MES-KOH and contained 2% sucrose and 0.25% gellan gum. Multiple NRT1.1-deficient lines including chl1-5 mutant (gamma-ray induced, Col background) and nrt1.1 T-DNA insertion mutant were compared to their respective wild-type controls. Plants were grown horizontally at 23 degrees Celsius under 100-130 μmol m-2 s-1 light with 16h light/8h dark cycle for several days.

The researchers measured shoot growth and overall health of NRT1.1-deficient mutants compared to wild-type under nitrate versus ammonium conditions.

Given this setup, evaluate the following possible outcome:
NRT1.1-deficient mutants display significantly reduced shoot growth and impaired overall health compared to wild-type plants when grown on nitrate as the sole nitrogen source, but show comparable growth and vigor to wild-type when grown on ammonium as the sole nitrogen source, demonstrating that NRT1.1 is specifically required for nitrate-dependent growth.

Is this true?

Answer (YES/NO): NO